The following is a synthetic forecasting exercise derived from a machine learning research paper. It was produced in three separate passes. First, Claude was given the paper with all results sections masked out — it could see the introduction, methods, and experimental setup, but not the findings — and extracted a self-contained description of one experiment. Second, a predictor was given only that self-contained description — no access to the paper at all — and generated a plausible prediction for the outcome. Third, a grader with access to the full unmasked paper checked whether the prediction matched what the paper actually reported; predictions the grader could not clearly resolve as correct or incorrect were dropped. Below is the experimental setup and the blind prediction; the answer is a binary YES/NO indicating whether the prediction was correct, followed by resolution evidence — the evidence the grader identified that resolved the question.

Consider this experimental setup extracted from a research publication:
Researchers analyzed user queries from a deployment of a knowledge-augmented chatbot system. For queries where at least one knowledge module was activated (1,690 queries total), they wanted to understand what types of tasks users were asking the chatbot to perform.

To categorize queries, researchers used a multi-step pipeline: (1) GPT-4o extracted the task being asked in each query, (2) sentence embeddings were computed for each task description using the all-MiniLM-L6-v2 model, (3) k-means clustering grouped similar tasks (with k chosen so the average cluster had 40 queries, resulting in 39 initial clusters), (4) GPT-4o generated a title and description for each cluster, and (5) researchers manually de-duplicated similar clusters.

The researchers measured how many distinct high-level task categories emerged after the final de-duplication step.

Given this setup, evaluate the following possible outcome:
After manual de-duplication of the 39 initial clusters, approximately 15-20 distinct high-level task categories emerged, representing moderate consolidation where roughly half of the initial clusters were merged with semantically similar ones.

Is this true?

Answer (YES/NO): YES